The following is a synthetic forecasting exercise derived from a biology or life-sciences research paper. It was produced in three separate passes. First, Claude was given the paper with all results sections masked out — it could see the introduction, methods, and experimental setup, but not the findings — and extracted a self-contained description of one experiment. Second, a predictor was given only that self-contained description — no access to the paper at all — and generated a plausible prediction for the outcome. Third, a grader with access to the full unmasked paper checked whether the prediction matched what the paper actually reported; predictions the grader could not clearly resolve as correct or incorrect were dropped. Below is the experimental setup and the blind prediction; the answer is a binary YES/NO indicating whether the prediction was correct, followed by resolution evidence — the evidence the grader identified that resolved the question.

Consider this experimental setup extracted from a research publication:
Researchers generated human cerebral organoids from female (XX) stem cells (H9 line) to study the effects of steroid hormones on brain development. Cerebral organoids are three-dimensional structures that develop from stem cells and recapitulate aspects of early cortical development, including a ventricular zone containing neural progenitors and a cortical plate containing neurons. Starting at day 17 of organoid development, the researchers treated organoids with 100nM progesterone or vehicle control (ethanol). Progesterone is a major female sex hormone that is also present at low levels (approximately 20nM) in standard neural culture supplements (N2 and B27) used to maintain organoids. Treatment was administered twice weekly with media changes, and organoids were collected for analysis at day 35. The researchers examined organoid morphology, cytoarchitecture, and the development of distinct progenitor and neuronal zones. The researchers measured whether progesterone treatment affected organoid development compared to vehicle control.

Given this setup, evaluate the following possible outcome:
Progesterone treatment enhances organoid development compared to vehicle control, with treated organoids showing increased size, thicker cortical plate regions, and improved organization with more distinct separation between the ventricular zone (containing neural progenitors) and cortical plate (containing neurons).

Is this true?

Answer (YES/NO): NO